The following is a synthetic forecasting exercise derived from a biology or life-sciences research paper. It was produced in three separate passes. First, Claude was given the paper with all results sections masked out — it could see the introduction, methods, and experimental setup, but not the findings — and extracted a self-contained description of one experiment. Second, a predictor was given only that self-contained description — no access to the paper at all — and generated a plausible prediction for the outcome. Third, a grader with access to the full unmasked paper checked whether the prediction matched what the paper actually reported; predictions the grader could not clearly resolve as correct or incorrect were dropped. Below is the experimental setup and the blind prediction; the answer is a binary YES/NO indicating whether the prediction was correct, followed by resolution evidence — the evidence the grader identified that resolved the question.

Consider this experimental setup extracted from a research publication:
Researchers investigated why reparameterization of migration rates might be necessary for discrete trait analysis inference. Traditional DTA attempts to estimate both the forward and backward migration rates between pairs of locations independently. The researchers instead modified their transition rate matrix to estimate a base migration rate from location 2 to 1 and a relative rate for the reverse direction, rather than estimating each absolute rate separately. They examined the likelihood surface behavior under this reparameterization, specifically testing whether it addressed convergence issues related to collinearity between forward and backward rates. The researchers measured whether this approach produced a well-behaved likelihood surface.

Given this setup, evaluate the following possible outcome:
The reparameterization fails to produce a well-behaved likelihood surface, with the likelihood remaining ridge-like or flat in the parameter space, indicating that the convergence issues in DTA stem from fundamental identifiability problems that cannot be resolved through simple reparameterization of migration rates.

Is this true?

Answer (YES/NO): NO